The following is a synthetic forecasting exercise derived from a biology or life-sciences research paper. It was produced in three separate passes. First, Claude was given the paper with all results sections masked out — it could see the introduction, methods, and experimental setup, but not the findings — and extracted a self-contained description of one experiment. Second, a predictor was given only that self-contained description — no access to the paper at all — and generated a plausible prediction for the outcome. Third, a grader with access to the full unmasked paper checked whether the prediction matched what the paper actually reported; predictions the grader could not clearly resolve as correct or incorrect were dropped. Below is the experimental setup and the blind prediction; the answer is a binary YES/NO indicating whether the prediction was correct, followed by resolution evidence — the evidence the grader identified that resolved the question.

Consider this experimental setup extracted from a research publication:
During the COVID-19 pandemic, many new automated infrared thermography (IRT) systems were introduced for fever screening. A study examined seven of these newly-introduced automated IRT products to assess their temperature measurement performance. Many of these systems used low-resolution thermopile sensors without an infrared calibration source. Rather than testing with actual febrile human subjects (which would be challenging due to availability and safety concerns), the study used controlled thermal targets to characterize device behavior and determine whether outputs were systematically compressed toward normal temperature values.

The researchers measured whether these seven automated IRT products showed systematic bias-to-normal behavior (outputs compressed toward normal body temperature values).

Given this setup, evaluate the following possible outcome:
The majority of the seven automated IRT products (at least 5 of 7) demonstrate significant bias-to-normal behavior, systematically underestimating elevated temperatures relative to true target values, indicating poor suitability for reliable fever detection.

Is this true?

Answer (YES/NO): YES